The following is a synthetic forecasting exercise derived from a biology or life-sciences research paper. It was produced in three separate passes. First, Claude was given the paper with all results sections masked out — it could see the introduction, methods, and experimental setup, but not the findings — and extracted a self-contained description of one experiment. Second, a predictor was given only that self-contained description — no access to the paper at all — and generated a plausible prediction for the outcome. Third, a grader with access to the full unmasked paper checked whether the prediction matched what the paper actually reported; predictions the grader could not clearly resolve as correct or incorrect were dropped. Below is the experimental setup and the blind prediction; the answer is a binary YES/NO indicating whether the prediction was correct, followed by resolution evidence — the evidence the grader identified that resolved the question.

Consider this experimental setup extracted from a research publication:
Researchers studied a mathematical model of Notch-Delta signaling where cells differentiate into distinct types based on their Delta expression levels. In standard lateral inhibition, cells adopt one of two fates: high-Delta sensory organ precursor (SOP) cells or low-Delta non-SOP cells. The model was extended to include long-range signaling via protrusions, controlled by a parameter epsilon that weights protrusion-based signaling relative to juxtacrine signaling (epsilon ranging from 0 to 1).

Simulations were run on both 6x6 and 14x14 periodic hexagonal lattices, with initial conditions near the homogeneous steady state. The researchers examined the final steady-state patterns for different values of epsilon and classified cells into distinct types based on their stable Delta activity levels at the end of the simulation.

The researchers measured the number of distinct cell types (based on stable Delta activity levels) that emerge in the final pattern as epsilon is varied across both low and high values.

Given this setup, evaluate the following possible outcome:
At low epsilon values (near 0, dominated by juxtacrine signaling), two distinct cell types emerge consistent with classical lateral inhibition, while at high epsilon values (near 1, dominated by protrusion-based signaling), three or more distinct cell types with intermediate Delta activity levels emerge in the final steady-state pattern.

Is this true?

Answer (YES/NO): NO